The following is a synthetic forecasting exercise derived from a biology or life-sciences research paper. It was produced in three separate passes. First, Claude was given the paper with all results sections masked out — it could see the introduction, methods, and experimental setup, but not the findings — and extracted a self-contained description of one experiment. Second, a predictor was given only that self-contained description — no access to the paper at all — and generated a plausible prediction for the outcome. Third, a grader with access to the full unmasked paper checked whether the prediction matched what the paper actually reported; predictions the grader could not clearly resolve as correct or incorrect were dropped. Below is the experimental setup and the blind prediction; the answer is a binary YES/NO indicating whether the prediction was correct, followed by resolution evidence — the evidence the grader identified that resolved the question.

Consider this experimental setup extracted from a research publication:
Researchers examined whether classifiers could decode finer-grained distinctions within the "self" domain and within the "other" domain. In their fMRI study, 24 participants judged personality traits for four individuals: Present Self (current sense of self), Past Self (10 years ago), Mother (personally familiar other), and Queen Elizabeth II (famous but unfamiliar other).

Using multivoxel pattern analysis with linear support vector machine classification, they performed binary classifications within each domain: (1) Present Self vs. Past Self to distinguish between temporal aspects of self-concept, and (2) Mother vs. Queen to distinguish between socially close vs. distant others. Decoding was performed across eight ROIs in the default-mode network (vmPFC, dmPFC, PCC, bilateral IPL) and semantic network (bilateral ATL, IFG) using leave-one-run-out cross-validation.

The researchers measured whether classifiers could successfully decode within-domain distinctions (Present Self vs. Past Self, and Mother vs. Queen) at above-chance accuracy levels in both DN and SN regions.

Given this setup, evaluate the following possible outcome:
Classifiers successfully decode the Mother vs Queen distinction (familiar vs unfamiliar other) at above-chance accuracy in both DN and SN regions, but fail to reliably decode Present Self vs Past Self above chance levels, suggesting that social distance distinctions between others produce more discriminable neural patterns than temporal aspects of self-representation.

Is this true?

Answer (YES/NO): NO